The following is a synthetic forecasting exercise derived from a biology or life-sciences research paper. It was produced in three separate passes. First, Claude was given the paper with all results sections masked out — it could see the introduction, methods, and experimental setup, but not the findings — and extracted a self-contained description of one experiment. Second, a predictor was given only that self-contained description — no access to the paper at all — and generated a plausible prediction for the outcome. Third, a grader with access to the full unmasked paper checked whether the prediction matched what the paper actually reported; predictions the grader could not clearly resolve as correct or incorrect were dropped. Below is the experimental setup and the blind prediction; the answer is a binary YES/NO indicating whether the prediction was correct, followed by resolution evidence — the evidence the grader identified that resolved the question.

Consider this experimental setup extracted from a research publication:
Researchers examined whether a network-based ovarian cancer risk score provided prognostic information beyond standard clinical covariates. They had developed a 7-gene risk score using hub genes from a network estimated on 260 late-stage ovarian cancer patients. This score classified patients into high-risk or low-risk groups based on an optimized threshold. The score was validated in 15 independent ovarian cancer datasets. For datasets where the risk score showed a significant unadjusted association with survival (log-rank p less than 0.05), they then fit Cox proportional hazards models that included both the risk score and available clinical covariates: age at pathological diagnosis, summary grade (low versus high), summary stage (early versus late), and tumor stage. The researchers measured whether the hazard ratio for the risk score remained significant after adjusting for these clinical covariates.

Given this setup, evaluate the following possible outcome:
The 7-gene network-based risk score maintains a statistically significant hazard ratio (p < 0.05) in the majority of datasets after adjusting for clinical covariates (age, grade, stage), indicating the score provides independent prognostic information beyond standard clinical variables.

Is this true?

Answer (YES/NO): YES